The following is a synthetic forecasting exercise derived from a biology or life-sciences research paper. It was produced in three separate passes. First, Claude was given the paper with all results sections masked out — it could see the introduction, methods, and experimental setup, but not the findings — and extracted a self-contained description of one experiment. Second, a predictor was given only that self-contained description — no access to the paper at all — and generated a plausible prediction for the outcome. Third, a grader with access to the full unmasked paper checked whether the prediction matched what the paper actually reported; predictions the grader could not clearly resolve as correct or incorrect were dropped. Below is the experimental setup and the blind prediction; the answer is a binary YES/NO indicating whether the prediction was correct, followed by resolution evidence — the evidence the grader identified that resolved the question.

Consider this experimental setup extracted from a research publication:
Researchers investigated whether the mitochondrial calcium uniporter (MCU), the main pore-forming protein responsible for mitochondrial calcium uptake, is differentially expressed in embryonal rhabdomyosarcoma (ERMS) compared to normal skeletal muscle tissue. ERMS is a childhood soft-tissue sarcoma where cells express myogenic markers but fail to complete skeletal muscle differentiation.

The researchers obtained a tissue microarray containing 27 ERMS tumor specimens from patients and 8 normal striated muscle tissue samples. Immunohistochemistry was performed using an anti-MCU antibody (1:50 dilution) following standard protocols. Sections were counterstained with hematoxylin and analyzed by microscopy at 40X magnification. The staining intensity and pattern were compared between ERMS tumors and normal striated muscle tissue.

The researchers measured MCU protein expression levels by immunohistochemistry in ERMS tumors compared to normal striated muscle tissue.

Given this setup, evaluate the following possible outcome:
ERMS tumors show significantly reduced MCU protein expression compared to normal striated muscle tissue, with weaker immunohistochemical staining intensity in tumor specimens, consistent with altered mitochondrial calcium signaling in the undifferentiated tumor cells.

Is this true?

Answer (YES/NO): NO